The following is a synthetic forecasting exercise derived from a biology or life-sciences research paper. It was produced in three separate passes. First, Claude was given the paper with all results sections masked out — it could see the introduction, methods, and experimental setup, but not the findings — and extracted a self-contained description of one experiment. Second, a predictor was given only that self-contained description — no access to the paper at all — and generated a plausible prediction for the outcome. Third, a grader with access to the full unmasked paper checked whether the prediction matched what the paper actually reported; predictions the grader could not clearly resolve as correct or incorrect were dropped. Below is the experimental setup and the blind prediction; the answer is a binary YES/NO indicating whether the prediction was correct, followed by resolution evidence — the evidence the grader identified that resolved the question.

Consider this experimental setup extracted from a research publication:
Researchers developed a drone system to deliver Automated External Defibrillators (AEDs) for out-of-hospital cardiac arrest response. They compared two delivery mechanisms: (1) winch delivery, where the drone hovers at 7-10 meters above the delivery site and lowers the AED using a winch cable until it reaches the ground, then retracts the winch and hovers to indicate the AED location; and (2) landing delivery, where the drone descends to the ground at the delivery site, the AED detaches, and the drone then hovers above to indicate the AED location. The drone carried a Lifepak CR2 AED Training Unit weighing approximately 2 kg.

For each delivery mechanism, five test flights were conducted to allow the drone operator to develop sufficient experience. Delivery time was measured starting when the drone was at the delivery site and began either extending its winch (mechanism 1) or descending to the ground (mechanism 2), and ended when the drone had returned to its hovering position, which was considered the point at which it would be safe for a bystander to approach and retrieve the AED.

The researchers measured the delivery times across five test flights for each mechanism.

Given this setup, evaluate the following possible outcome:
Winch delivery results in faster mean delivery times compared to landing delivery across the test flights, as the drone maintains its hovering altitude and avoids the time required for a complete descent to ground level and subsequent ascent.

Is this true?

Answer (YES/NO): YES